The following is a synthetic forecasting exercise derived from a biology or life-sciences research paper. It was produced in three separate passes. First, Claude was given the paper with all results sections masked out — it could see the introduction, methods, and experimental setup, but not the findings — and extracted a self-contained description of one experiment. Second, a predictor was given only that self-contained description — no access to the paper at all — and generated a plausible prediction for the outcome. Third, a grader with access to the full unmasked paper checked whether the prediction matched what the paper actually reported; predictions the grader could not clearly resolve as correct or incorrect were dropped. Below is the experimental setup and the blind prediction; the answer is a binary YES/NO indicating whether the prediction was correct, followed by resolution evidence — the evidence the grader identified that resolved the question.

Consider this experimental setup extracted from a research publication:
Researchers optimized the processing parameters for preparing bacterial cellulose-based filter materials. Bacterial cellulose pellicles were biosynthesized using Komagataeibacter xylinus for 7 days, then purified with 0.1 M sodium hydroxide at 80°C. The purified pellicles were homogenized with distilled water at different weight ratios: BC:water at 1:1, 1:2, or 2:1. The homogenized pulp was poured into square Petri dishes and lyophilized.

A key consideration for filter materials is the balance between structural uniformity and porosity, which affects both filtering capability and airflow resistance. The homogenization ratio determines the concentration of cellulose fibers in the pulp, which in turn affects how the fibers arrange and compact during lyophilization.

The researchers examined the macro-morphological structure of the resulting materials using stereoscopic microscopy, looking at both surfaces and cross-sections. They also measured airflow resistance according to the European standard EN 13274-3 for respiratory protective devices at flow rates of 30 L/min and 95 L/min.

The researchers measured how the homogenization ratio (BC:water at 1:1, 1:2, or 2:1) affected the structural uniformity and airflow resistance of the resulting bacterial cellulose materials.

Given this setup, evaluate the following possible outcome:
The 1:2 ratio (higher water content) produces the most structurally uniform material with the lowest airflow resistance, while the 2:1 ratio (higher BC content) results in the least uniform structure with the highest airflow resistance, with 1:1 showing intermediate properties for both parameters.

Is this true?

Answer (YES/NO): NO